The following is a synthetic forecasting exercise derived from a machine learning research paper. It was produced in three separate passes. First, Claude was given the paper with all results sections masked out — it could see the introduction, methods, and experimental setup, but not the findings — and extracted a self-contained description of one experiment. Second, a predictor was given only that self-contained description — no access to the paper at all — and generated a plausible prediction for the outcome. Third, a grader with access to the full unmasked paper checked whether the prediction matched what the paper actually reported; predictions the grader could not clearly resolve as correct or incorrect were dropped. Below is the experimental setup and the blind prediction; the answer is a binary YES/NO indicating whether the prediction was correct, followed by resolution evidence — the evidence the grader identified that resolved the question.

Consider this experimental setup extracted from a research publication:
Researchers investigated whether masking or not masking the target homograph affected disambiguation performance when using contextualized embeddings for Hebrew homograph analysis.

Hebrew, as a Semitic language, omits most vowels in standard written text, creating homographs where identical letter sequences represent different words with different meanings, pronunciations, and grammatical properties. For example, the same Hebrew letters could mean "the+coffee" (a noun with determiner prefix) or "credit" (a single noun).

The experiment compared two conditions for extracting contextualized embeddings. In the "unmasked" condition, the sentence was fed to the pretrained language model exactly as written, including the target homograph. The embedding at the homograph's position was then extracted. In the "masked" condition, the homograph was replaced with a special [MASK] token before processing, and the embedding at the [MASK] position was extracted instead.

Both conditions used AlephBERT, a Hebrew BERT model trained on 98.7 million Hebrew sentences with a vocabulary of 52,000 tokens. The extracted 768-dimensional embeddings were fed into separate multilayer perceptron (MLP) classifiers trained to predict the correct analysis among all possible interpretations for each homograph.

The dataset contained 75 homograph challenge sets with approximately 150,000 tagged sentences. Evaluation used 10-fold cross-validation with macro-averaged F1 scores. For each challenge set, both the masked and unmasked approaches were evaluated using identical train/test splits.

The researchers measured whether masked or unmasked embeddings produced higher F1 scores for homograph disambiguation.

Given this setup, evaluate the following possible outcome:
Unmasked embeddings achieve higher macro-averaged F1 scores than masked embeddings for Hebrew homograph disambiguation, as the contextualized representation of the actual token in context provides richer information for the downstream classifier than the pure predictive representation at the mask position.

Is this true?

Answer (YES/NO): NO